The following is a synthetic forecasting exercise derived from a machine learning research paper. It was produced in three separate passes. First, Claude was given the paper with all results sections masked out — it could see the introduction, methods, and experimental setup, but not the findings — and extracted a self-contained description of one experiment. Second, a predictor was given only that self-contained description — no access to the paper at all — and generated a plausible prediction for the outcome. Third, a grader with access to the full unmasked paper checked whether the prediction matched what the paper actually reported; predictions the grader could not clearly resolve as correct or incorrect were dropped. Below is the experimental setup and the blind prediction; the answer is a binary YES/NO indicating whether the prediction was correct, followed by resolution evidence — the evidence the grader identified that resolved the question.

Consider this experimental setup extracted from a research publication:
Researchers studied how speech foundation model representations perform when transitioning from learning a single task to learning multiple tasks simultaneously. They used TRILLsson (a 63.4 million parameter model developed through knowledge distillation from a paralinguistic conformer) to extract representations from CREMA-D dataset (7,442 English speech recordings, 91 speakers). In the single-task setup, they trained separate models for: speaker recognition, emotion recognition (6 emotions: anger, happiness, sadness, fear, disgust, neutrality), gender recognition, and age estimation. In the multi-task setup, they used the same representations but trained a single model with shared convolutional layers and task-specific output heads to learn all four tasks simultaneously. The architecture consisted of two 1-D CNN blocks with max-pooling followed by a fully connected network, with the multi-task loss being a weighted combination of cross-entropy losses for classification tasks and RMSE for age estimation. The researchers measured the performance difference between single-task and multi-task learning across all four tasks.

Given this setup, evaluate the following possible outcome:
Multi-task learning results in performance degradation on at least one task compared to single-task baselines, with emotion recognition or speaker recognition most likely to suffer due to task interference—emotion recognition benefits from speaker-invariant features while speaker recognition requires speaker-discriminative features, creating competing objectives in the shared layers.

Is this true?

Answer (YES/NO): YES